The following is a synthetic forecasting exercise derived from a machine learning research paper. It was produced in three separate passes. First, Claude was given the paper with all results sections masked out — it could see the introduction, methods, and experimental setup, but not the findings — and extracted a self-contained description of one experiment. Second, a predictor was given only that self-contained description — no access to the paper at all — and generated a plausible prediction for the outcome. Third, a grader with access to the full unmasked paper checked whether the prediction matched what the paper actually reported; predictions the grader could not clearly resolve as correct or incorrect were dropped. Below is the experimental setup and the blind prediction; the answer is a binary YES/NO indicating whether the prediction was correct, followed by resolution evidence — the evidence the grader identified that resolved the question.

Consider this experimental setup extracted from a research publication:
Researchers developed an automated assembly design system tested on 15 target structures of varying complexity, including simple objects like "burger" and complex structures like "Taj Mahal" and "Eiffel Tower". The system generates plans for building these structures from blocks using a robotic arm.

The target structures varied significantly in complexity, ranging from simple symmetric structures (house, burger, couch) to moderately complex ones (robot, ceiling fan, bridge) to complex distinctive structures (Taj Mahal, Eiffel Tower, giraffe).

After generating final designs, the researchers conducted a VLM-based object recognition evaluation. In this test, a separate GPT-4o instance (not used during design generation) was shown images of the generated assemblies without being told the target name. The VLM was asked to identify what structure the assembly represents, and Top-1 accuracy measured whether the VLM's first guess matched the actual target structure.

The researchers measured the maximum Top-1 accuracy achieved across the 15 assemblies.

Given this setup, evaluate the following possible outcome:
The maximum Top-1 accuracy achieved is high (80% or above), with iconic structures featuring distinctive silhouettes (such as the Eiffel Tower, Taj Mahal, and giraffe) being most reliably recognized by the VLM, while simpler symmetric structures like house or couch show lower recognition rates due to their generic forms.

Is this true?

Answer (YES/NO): NO